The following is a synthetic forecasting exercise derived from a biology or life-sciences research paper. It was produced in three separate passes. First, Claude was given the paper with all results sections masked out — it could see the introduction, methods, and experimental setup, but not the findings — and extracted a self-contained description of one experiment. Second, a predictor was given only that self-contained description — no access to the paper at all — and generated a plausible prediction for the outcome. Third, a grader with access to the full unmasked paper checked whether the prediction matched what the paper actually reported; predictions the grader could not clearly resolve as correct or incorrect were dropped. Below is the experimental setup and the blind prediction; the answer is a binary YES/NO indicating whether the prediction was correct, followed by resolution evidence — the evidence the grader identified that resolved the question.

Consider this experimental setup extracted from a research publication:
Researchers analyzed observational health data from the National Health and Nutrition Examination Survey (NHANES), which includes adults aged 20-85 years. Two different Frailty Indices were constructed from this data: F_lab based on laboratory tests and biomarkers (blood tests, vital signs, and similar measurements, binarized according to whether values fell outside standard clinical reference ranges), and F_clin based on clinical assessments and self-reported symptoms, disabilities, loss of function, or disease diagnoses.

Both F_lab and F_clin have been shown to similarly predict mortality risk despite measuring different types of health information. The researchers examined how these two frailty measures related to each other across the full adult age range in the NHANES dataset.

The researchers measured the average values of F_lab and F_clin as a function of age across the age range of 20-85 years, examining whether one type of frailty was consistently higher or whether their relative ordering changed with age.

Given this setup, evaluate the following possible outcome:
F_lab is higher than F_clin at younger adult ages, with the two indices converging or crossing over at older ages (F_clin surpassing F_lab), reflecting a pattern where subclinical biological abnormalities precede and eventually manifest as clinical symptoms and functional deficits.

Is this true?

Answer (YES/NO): YES